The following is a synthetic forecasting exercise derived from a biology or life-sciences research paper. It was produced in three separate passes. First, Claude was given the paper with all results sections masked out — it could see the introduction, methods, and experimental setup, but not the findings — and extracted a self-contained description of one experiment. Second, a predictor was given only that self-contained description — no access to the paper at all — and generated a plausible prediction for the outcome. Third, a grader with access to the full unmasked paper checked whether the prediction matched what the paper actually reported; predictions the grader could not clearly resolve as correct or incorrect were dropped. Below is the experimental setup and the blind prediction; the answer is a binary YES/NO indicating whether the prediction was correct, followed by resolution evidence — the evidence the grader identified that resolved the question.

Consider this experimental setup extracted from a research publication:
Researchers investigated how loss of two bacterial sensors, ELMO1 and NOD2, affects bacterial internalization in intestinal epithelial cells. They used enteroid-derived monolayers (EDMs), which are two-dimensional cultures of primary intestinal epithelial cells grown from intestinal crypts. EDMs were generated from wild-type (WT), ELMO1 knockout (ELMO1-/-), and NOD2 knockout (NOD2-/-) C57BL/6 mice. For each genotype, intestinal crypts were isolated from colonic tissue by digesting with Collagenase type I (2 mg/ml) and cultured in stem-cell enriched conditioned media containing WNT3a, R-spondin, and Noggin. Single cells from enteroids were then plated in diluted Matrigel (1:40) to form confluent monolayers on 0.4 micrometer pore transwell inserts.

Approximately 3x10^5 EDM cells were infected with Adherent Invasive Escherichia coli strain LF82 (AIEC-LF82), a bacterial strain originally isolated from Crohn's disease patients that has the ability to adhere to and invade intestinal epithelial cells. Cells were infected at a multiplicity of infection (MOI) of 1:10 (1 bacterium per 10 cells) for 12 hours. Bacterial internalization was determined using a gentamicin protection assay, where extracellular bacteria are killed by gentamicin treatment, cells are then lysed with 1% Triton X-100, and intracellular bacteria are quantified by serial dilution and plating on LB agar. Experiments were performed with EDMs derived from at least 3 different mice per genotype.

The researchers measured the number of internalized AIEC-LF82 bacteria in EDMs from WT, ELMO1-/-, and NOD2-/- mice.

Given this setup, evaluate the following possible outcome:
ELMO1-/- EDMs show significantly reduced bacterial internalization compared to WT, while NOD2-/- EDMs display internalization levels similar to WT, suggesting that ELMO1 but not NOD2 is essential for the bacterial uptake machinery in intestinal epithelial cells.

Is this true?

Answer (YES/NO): NO